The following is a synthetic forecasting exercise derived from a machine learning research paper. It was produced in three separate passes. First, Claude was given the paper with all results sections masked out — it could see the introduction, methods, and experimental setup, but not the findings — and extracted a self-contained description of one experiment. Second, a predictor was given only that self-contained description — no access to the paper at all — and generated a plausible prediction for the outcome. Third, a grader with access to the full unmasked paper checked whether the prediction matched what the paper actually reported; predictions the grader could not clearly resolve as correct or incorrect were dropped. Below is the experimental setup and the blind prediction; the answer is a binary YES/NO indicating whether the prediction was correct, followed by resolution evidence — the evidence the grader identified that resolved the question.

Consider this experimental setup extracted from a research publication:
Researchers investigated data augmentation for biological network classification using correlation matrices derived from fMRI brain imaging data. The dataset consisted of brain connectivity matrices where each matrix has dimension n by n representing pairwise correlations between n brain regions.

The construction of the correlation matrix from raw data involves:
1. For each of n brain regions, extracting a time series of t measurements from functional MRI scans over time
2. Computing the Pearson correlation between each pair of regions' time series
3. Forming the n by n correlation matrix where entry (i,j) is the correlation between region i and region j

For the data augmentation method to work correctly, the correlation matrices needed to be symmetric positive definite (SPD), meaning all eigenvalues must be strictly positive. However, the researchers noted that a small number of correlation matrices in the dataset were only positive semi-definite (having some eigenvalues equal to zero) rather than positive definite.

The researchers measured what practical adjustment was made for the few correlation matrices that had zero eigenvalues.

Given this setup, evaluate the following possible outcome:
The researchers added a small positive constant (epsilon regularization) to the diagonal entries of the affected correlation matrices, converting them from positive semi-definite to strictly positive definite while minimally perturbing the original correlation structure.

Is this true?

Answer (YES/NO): NO